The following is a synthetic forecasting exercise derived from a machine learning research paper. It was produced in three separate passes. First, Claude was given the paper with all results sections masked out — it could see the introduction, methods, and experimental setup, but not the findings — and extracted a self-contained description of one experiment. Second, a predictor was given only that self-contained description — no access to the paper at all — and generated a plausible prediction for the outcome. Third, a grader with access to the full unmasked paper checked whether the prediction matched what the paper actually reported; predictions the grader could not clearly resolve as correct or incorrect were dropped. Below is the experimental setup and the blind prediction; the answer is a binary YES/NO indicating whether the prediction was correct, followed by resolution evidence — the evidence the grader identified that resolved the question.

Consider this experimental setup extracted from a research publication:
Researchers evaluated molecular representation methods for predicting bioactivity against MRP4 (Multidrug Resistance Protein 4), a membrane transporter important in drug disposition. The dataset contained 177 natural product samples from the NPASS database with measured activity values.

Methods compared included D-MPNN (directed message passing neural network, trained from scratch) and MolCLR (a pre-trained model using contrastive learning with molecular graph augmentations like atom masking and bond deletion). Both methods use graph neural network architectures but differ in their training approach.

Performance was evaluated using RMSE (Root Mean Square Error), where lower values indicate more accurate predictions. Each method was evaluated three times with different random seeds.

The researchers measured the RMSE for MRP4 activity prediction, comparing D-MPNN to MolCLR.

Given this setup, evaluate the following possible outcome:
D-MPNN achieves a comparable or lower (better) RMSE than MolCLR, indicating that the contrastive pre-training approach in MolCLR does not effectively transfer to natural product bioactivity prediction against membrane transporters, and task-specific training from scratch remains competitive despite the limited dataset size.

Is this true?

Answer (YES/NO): NO